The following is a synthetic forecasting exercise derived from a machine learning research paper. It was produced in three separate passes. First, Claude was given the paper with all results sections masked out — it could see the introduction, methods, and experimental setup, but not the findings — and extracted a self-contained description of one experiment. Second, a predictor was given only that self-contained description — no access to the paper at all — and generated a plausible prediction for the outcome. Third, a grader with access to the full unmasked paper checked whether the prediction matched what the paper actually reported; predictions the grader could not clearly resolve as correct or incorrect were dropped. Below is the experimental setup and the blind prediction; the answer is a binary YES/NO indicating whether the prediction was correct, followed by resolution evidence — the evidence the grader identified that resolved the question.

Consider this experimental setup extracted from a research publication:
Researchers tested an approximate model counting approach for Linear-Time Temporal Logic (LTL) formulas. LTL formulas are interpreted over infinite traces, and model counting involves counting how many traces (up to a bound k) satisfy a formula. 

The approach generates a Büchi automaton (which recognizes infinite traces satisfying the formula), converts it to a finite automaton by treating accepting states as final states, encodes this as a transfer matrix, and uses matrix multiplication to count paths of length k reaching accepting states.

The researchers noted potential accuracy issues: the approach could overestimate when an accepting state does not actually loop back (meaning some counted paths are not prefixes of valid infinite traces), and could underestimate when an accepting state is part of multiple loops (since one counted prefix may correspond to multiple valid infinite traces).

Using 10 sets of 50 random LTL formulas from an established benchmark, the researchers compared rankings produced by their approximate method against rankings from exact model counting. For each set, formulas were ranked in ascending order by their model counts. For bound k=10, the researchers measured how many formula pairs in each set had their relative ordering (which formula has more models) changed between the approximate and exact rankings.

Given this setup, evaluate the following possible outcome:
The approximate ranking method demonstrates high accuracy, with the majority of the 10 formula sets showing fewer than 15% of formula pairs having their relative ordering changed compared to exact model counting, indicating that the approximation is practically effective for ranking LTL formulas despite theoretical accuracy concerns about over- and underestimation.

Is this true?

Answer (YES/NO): YES